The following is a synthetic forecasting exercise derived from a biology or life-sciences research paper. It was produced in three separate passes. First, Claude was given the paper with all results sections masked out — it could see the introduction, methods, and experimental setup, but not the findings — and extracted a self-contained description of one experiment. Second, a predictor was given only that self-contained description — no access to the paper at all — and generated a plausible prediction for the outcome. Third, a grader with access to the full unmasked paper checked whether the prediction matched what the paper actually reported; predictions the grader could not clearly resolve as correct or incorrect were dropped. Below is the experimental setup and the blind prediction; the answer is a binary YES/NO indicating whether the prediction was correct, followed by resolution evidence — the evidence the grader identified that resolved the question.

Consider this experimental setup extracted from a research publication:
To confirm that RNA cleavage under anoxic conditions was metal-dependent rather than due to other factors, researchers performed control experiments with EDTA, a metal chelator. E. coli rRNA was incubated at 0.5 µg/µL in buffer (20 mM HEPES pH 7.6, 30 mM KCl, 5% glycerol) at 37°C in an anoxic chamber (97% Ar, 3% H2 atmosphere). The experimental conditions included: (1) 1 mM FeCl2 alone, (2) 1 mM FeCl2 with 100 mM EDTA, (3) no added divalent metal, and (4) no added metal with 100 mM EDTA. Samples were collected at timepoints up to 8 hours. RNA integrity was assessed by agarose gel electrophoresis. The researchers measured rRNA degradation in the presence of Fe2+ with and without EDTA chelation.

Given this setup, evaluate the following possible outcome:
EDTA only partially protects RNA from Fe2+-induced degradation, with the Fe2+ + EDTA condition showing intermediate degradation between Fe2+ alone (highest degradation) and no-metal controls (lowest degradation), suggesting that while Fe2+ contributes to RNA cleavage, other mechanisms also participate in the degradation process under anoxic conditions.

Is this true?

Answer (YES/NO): NO